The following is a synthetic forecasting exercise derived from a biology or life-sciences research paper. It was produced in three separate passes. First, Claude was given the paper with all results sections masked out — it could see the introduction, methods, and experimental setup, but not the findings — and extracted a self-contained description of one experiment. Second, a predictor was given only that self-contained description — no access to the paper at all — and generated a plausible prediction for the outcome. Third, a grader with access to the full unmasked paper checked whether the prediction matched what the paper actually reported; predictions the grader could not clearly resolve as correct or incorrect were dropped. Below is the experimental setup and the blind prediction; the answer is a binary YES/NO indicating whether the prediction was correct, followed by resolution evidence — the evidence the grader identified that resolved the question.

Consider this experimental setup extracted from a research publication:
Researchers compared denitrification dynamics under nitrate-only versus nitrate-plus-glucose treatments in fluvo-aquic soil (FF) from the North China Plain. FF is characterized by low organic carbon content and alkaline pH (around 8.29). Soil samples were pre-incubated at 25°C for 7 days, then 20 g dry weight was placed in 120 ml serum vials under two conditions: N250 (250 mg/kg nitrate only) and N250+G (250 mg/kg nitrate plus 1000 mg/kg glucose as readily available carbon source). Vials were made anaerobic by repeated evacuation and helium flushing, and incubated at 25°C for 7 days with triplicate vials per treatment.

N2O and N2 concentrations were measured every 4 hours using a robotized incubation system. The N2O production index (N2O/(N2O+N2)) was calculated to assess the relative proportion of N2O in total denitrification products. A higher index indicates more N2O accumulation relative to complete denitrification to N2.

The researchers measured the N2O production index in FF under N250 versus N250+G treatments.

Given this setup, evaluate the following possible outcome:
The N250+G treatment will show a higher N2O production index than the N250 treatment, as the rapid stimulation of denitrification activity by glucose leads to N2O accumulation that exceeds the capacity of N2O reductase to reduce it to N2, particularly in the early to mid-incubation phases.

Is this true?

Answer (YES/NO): NO